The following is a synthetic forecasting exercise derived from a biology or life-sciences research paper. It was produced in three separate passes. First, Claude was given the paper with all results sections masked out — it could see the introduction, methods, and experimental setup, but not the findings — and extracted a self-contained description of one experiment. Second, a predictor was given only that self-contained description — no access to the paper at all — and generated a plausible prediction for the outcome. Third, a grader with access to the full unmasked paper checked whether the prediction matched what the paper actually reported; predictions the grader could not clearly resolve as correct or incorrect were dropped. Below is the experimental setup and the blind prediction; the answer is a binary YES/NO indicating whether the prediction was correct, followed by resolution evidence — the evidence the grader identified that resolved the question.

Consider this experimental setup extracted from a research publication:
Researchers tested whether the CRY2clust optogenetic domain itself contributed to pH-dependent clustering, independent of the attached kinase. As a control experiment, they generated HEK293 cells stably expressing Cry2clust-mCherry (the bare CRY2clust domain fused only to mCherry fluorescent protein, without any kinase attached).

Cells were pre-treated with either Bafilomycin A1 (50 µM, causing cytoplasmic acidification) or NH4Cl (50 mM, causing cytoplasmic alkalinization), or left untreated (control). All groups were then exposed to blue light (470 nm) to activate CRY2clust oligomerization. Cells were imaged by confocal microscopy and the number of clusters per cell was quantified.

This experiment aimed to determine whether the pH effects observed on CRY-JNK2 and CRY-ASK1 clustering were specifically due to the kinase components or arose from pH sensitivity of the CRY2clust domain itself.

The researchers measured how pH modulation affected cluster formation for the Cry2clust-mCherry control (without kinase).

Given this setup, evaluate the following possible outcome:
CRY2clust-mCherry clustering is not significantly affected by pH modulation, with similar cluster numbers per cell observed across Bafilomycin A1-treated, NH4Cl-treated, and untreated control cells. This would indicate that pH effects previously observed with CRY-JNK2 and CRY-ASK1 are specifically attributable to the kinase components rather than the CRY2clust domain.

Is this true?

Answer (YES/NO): YES